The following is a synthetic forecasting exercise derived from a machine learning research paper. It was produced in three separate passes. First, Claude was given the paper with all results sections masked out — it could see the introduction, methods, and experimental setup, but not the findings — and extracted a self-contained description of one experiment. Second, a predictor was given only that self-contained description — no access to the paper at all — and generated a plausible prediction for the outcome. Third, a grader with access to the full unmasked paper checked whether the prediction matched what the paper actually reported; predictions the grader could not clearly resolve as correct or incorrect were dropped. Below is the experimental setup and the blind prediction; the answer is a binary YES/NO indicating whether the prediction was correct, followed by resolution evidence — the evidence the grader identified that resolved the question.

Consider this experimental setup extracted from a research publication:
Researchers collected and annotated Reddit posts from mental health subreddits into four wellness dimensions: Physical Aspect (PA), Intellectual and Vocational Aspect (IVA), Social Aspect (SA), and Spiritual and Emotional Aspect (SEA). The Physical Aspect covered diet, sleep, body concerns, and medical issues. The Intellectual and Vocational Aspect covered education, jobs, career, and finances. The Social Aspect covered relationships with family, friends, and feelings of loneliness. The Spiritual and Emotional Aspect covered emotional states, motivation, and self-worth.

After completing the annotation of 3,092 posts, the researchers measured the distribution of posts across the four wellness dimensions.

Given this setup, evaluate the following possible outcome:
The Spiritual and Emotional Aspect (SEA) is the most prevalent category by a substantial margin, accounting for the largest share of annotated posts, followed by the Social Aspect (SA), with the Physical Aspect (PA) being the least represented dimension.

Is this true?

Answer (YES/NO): NO